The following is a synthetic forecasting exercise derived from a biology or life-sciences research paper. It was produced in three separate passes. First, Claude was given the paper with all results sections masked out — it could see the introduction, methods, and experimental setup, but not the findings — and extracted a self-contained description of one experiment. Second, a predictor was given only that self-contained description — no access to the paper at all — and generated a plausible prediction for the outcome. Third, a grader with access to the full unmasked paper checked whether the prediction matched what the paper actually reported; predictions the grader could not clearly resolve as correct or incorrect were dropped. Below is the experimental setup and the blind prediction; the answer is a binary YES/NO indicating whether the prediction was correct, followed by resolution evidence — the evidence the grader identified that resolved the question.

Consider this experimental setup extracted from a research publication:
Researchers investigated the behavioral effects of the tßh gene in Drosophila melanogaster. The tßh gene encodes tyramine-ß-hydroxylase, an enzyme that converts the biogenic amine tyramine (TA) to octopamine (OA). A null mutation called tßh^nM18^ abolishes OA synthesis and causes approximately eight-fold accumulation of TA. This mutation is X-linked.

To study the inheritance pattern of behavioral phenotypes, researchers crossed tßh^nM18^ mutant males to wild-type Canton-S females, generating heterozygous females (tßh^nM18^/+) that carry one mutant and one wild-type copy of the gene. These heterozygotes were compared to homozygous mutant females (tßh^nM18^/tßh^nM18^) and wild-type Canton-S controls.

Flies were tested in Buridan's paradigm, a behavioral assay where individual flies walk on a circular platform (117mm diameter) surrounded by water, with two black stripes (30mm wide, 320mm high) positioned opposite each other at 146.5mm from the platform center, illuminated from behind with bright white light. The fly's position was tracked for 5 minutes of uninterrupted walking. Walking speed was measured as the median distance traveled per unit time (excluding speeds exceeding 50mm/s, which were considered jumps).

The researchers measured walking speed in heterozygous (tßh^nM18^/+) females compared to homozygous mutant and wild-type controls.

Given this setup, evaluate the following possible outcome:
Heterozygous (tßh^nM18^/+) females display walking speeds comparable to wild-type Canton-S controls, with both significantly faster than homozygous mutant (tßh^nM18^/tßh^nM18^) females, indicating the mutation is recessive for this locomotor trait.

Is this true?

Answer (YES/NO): NO